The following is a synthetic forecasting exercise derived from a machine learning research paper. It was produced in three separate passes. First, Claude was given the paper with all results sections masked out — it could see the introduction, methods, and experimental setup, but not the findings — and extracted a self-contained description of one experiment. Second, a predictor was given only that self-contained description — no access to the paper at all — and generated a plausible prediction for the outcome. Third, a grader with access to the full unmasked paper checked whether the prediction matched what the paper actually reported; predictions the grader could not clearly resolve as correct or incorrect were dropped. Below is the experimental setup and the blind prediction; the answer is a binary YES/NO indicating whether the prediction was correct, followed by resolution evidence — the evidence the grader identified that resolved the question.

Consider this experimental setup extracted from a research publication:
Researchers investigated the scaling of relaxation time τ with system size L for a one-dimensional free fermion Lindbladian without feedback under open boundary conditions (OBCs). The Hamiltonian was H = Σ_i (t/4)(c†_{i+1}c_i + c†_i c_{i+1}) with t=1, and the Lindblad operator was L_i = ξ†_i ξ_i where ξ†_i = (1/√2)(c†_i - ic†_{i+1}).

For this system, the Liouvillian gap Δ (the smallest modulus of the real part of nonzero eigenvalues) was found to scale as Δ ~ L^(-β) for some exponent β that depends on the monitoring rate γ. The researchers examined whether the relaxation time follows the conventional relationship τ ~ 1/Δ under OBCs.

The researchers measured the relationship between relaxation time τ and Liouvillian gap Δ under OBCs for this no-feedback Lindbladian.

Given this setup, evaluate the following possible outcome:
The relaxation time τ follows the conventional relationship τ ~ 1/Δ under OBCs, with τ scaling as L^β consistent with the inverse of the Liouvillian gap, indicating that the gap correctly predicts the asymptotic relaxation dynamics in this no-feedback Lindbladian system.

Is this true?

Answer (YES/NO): YES